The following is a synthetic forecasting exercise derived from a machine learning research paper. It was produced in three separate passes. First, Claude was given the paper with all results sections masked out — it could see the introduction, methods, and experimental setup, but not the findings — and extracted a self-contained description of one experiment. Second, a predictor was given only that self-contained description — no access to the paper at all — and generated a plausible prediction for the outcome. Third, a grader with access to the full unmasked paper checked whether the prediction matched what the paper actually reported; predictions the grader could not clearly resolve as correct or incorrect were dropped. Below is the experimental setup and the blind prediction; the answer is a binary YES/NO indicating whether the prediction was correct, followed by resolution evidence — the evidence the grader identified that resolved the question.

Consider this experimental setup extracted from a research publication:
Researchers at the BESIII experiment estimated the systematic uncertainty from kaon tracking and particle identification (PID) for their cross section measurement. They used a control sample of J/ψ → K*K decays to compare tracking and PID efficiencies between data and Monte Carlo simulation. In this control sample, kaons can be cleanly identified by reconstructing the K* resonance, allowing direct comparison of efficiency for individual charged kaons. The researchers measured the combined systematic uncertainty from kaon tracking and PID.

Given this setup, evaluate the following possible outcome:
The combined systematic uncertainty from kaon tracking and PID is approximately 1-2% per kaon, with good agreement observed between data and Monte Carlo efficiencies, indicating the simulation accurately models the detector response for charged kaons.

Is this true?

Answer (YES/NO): YES